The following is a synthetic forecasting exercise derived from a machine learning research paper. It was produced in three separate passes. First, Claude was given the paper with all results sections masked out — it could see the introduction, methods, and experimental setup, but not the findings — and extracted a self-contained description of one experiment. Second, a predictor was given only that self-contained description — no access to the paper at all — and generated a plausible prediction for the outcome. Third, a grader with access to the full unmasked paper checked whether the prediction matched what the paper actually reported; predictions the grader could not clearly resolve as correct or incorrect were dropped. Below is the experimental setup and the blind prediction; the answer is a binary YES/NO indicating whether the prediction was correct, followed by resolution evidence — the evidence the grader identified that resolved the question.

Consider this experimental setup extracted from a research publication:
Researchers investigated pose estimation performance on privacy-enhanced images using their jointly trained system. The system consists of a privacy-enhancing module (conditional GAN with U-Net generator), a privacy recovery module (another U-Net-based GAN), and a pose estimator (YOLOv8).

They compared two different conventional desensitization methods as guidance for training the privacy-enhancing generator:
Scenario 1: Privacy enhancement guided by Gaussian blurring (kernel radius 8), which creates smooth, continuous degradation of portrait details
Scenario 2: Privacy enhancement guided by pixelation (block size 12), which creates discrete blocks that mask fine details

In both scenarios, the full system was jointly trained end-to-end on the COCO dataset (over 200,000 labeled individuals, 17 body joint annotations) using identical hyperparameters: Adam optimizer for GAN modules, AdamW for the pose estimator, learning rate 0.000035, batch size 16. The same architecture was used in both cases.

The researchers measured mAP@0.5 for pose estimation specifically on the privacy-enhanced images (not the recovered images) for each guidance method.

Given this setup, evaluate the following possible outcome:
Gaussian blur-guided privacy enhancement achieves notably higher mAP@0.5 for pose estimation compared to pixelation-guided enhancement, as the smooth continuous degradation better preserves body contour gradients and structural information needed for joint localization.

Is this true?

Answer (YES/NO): YES